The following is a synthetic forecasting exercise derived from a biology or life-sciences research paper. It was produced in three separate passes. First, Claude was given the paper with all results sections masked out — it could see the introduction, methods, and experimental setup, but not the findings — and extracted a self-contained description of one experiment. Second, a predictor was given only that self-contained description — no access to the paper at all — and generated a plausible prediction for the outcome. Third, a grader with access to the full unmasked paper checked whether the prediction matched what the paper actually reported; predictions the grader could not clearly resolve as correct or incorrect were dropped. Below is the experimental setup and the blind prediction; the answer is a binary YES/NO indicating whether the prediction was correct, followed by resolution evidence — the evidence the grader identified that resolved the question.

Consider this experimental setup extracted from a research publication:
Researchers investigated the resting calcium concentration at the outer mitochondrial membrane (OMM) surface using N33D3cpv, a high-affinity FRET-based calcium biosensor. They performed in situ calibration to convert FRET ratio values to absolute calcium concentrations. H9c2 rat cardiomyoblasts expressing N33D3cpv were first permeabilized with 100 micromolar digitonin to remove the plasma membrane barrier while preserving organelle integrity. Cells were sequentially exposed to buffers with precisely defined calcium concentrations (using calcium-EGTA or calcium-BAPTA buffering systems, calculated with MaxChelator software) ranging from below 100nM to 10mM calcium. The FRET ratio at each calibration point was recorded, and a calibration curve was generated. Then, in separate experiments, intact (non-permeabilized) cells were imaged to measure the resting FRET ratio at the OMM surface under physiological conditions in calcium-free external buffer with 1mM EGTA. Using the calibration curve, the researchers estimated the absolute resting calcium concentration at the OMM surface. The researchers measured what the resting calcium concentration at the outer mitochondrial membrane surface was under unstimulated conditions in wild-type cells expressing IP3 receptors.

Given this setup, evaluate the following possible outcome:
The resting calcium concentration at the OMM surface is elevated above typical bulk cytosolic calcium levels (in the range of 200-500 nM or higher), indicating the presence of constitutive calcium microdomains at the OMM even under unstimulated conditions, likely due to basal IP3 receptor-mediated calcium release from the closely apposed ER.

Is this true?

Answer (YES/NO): NO